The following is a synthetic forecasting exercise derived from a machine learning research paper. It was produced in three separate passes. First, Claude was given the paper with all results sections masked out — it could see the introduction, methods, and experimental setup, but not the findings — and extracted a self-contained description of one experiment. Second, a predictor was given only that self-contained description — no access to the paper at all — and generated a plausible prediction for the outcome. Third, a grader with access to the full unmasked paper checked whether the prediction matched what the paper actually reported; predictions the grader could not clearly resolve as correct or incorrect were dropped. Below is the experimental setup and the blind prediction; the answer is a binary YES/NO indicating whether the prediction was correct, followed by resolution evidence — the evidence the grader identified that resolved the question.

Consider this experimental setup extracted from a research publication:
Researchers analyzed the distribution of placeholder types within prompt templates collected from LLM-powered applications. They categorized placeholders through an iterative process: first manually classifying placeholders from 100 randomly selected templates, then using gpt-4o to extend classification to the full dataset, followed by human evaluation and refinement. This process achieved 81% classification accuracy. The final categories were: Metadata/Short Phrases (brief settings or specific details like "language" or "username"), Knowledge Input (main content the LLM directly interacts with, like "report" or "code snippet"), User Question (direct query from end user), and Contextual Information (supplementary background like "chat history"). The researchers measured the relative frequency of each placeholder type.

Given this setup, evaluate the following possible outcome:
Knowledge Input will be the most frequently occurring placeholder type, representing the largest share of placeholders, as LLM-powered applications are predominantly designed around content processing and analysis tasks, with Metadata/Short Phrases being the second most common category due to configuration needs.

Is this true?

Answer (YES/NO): YES